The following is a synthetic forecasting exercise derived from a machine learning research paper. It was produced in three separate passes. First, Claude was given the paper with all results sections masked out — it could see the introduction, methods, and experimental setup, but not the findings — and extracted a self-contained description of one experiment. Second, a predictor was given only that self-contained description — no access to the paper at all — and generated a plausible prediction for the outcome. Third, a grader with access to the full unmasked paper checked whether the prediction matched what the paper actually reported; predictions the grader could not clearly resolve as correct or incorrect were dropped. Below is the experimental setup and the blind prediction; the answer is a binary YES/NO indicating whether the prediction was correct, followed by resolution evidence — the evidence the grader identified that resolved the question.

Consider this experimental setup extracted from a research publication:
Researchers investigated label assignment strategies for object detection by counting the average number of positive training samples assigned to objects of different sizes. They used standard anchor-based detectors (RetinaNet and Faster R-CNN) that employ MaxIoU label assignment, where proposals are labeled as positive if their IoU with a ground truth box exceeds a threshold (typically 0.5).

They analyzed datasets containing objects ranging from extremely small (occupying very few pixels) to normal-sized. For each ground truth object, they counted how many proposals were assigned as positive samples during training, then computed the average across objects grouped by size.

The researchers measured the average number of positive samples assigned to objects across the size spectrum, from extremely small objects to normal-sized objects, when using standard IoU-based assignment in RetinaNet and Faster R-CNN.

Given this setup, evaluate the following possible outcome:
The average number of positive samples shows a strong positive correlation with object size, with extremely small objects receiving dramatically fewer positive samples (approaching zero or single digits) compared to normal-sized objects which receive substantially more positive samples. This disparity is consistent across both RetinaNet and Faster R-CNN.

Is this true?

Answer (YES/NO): YES